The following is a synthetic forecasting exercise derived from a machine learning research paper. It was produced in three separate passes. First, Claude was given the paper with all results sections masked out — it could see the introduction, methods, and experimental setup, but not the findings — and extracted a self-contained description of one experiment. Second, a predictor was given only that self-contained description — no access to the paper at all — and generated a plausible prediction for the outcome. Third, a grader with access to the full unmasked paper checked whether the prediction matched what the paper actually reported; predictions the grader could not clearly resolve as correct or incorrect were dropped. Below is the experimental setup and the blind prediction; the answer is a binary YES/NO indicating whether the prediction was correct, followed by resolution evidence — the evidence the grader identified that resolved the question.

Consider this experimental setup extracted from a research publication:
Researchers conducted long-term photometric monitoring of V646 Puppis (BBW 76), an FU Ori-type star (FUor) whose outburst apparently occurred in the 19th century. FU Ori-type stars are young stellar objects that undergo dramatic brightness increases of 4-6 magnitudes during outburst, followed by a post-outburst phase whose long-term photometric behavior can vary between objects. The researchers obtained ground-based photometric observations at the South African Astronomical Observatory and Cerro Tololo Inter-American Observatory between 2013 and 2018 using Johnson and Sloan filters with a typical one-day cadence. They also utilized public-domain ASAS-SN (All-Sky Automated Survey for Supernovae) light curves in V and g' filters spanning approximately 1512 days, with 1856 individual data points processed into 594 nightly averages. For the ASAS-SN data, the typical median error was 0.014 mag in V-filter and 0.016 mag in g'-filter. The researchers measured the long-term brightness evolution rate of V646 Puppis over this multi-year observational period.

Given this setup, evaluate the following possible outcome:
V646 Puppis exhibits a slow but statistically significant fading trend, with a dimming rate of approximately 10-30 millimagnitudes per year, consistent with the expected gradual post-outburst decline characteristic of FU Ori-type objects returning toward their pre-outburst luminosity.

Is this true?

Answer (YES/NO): YES